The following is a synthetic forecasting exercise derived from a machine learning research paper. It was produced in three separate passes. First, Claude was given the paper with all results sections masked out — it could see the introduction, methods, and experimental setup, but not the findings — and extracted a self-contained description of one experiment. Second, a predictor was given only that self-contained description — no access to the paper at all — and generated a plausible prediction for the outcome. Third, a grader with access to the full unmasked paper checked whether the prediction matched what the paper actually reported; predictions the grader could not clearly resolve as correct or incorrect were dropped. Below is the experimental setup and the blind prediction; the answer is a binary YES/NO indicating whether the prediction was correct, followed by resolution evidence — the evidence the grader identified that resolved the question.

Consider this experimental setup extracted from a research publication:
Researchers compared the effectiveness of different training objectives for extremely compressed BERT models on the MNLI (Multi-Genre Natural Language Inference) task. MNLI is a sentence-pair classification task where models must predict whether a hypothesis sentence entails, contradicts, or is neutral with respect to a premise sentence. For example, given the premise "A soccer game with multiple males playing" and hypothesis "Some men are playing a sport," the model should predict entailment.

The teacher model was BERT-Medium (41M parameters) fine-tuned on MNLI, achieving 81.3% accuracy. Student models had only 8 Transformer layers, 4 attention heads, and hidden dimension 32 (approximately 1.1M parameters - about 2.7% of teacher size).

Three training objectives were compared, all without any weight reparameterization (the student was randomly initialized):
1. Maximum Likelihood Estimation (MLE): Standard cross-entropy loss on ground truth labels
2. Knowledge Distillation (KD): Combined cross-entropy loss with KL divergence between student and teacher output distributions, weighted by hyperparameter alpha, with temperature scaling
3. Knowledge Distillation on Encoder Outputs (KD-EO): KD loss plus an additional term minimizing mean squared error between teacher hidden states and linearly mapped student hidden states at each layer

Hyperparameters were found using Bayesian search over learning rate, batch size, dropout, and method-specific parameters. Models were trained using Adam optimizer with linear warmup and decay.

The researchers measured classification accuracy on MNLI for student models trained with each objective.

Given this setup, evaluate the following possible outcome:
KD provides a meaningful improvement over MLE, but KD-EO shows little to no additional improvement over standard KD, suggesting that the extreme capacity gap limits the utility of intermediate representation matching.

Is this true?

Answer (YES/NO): NO